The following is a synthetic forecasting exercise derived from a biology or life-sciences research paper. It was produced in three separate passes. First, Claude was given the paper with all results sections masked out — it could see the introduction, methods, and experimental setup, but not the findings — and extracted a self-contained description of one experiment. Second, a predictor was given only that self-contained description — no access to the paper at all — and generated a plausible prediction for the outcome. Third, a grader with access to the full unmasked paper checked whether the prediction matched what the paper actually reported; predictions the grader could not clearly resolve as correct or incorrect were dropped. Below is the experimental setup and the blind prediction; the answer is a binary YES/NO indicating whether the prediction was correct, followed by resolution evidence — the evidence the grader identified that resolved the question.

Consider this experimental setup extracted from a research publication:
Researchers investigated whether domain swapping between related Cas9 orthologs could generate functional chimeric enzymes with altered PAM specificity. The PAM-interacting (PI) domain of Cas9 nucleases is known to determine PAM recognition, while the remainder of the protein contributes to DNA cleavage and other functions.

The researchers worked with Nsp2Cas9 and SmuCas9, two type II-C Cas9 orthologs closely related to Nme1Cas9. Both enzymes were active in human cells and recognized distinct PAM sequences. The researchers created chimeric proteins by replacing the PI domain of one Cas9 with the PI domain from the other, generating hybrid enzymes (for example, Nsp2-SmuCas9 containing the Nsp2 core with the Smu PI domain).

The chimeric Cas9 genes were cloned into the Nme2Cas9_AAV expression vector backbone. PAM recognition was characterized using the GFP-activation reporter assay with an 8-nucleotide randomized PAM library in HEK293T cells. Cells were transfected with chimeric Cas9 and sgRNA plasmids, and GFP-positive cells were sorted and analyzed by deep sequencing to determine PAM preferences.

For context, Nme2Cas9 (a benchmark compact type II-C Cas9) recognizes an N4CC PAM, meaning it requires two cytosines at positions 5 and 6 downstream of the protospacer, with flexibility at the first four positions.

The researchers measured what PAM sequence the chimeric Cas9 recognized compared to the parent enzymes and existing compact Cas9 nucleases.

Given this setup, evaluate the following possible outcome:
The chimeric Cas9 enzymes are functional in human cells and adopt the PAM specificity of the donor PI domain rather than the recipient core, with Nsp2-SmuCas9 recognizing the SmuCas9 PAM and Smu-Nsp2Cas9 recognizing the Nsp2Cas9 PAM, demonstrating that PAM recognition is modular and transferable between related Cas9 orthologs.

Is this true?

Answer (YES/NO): NO